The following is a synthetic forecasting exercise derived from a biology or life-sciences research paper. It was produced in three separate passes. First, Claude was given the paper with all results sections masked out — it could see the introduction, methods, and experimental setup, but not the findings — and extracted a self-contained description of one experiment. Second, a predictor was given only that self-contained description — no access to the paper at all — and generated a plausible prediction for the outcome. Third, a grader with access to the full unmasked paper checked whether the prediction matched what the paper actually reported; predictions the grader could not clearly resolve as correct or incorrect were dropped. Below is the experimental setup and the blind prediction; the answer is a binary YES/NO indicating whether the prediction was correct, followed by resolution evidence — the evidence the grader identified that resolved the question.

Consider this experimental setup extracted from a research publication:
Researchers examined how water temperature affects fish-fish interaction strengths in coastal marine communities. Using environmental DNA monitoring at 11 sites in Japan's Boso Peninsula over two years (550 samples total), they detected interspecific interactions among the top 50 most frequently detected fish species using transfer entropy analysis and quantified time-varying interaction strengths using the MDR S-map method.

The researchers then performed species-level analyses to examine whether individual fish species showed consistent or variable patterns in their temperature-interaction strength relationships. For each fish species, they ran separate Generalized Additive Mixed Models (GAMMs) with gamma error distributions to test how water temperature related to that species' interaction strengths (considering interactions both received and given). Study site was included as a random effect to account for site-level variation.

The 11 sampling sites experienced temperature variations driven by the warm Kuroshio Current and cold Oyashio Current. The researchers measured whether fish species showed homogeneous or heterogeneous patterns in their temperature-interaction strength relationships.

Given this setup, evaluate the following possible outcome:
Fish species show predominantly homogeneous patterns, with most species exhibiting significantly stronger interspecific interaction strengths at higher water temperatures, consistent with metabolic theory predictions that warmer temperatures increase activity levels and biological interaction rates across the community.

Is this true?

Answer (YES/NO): NO